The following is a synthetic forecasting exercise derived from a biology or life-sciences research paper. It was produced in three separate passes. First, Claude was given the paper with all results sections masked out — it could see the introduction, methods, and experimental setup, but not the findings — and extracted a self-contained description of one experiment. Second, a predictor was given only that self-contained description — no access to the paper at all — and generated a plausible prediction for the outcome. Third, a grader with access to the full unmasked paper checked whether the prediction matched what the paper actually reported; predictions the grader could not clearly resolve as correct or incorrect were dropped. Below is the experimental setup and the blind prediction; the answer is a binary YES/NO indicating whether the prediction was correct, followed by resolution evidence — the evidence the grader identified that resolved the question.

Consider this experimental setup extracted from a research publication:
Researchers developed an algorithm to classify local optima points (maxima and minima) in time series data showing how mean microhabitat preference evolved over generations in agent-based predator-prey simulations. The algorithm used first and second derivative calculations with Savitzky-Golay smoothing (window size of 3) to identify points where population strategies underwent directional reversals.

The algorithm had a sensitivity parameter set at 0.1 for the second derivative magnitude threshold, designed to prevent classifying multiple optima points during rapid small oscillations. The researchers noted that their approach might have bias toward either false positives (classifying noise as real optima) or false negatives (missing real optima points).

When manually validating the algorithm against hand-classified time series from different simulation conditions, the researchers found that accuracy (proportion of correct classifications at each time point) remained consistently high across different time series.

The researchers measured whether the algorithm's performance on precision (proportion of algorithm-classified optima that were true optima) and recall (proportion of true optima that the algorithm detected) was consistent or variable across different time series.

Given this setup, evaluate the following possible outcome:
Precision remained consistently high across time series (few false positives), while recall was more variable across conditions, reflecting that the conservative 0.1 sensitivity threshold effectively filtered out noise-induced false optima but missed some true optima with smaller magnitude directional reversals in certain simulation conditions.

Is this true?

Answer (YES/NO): NO